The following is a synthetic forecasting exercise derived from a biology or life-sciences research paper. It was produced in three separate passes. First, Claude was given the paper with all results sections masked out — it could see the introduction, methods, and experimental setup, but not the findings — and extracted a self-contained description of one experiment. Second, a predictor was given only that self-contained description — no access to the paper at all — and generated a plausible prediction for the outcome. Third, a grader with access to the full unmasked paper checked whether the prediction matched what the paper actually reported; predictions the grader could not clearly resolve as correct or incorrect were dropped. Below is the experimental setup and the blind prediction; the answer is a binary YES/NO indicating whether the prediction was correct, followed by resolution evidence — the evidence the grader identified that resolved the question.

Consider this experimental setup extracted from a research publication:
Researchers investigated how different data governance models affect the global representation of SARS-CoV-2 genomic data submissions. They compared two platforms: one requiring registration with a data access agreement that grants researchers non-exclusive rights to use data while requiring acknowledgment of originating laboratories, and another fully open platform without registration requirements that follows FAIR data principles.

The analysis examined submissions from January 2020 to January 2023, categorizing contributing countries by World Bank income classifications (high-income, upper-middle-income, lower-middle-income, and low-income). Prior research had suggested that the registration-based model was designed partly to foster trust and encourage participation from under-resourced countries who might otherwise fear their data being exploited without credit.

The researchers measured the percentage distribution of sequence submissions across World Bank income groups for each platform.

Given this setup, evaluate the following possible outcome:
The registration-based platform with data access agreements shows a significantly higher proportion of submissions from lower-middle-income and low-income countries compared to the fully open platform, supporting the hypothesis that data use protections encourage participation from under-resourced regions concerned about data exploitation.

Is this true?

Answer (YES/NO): YES